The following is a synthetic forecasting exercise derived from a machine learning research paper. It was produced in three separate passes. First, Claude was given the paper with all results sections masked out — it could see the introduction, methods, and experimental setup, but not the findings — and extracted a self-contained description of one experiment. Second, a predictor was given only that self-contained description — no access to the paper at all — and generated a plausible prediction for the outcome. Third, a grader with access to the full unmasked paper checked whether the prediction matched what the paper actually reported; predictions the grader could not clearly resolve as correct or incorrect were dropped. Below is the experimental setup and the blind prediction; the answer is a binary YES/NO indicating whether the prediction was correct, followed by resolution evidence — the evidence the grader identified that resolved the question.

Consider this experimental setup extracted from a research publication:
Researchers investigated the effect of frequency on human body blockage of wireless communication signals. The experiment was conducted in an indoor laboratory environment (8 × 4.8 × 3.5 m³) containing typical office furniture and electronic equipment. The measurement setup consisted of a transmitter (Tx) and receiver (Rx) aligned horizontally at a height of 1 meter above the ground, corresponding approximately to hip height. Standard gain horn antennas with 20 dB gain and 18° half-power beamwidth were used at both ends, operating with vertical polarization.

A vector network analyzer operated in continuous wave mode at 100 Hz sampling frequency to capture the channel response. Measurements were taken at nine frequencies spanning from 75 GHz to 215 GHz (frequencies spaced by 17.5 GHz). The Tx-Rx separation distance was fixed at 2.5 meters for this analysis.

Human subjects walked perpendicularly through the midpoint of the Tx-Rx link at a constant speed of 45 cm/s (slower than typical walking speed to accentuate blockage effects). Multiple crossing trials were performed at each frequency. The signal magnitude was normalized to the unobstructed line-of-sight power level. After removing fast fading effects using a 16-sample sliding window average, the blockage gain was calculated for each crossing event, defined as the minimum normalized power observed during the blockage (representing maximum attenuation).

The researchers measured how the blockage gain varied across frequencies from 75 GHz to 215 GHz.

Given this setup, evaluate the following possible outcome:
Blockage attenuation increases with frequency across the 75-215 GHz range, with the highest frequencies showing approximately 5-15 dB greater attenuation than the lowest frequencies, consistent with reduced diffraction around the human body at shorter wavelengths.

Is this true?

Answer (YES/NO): NO